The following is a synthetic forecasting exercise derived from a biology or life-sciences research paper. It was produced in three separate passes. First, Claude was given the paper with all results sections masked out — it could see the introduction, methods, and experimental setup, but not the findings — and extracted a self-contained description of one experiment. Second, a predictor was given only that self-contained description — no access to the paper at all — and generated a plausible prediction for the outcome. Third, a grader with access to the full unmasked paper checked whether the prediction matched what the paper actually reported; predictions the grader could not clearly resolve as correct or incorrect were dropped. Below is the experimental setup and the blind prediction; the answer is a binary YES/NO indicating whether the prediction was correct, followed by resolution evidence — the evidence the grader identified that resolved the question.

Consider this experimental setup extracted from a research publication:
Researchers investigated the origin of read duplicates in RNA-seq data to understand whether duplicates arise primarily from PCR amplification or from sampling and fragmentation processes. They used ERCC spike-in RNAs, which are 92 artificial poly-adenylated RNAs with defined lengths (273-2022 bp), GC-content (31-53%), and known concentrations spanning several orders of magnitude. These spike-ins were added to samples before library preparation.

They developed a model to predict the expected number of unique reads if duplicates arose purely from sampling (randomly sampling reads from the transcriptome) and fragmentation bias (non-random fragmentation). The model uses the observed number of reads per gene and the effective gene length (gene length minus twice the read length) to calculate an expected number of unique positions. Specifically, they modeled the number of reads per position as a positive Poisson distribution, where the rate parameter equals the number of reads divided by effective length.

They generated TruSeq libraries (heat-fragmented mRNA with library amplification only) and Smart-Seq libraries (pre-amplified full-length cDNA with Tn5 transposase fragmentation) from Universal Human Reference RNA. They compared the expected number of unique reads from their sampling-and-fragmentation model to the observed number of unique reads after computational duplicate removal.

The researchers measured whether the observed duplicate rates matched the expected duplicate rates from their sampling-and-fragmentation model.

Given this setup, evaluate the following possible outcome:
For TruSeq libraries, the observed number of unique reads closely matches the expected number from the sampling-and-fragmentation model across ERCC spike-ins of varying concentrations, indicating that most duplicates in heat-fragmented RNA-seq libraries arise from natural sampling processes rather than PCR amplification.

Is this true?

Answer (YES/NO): YES